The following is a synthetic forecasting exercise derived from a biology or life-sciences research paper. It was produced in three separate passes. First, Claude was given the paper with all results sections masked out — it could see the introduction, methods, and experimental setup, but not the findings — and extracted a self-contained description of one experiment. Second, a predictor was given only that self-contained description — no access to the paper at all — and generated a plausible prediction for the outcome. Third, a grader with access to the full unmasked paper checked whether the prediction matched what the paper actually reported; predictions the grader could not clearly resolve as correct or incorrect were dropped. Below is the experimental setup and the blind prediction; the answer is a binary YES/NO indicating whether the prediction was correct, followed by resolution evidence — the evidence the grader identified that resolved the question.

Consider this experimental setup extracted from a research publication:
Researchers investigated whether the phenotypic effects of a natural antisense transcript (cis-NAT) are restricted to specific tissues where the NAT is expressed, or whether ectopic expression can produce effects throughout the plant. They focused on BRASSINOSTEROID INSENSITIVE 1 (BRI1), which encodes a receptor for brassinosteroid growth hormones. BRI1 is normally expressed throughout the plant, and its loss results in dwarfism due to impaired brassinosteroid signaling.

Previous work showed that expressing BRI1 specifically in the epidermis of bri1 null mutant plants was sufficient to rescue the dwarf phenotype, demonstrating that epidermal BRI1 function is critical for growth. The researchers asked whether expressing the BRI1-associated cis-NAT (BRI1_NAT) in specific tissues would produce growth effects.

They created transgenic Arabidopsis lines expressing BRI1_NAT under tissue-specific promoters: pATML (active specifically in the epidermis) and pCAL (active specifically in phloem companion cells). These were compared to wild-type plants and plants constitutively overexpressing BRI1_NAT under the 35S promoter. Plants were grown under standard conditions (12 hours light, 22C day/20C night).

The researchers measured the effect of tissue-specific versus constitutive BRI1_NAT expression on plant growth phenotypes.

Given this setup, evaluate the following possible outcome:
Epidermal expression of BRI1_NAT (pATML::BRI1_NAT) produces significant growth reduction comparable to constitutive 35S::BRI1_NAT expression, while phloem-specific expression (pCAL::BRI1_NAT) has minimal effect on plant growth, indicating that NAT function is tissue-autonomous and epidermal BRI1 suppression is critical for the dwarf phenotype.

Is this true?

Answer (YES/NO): YES